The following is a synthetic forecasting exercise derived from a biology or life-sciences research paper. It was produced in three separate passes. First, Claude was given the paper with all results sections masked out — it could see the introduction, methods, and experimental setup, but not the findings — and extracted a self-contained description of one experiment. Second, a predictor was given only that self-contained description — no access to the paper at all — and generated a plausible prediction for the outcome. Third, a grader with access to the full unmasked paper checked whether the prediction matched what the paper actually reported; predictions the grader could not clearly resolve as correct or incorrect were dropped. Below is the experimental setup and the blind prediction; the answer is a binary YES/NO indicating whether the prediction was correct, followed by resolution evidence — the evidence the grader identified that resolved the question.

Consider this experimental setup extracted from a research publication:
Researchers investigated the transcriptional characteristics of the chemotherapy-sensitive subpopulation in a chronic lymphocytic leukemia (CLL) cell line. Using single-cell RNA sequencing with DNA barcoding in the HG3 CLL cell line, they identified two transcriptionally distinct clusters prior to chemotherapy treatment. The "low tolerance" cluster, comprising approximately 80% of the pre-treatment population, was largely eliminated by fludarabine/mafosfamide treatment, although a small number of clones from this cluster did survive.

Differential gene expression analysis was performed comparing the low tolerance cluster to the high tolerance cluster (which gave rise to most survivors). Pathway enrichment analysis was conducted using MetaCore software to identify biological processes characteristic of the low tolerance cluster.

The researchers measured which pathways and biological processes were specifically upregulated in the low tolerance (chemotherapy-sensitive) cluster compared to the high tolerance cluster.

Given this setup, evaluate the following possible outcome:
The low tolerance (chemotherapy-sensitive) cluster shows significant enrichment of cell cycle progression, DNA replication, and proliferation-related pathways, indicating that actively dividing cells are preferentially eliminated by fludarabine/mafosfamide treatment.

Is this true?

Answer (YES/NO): NO